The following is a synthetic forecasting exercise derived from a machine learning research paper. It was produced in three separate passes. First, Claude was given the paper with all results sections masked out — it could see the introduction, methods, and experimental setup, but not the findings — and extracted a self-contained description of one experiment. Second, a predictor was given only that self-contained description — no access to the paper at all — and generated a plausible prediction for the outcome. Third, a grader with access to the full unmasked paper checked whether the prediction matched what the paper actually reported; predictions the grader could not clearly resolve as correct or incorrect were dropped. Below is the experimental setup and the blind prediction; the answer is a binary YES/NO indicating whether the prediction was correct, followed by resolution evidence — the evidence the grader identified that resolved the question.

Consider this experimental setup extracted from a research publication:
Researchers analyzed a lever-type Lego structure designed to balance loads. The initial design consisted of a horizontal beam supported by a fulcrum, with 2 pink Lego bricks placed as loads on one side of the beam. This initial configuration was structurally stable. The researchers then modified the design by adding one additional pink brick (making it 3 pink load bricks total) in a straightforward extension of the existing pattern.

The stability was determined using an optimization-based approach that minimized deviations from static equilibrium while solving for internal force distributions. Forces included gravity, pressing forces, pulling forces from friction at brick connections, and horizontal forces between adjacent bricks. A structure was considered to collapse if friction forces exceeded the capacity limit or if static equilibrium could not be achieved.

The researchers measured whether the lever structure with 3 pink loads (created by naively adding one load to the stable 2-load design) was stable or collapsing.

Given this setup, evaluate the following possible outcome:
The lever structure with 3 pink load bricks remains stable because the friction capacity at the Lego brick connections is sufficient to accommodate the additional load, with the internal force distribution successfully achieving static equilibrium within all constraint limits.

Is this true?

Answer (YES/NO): NO